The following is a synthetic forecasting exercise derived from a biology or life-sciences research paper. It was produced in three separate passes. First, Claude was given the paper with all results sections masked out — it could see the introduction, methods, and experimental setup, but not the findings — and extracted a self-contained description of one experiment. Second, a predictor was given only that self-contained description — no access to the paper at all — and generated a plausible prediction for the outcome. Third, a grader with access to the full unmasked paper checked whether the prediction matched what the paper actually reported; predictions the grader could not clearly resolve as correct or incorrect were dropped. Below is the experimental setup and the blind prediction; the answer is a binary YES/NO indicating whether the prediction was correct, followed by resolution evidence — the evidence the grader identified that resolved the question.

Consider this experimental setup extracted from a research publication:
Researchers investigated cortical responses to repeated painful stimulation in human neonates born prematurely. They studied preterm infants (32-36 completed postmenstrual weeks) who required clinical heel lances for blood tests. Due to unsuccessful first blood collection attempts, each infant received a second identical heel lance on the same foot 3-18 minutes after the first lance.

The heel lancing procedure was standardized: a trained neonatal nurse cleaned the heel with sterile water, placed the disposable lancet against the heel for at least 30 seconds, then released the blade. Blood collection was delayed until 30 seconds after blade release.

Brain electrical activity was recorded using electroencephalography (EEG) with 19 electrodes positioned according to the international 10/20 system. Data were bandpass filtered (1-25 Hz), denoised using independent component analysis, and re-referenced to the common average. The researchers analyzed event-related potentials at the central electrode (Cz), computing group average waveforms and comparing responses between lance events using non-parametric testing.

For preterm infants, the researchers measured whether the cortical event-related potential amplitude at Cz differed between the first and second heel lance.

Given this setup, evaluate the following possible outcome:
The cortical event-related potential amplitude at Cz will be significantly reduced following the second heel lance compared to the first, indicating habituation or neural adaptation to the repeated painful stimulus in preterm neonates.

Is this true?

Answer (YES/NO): NO